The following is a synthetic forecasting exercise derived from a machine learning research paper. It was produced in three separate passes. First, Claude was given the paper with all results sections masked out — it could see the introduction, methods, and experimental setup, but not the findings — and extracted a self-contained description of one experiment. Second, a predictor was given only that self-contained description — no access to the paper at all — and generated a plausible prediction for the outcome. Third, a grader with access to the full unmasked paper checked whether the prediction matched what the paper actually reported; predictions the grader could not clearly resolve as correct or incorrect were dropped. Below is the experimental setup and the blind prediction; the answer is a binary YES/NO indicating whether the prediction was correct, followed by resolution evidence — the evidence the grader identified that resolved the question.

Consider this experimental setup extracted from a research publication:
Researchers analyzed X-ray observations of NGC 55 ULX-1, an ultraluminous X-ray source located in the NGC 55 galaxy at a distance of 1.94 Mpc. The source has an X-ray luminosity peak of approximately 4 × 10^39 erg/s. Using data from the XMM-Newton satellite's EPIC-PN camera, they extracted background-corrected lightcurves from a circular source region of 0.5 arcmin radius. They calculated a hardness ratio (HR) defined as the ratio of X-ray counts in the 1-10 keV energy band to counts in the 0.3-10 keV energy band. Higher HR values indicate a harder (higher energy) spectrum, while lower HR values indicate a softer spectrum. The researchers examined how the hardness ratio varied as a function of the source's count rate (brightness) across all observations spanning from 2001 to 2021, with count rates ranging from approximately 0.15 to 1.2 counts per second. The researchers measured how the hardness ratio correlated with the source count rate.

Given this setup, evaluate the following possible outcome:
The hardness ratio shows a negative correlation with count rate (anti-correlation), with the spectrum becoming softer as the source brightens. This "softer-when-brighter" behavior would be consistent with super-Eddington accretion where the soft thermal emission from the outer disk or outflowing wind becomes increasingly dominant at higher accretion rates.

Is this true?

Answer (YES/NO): NO